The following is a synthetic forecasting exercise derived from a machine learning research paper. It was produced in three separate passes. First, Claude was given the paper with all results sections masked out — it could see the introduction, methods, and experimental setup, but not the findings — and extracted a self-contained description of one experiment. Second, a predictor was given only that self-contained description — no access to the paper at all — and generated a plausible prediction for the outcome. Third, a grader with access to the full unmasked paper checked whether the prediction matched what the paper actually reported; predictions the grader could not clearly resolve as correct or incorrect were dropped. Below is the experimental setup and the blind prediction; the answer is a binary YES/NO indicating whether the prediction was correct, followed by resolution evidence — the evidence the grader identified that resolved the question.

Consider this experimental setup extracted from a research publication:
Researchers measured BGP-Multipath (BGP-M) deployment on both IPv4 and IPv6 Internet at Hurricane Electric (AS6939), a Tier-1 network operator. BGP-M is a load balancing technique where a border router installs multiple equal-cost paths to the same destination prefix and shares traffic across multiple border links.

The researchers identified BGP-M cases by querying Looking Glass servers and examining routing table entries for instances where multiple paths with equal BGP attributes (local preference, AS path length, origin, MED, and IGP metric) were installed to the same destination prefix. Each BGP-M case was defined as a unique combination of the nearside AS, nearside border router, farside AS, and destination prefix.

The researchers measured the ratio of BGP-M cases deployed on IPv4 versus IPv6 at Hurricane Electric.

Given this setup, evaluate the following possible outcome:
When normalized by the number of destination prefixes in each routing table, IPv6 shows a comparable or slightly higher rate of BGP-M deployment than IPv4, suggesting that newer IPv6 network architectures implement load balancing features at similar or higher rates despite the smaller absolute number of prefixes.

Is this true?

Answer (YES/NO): NO